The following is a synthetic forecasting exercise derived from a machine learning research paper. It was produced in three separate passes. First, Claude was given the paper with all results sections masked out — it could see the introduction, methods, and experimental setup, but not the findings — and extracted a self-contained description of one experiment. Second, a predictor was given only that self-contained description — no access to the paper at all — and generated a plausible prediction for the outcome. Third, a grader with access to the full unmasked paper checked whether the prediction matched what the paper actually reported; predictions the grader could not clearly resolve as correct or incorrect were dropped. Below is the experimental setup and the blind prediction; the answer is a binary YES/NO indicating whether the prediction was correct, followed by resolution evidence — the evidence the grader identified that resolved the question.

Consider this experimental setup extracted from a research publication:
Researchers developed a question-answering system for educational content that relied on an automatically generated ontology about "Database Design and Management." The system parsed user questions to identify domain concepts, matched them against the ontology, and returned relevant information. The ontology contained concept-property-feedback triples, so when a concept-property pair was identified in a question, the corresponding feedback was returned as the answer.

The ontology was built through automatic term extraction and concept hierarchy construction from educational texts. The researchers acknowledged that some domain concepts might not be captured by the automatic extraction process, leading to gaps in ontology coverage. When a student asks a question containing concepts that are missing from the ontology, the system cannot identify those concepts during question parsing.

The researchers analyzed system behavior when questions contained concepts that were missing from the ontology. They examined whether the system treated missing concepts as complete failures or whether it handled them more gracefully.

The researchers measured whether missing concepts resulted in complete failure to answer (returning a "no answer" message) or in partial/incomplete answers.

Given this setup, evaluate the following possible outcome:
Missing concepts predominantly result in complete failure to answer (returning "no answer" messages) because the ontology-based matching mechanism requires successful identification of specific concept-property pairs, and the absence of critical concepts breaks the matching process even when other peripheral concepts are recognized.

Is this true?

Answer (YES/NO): NO